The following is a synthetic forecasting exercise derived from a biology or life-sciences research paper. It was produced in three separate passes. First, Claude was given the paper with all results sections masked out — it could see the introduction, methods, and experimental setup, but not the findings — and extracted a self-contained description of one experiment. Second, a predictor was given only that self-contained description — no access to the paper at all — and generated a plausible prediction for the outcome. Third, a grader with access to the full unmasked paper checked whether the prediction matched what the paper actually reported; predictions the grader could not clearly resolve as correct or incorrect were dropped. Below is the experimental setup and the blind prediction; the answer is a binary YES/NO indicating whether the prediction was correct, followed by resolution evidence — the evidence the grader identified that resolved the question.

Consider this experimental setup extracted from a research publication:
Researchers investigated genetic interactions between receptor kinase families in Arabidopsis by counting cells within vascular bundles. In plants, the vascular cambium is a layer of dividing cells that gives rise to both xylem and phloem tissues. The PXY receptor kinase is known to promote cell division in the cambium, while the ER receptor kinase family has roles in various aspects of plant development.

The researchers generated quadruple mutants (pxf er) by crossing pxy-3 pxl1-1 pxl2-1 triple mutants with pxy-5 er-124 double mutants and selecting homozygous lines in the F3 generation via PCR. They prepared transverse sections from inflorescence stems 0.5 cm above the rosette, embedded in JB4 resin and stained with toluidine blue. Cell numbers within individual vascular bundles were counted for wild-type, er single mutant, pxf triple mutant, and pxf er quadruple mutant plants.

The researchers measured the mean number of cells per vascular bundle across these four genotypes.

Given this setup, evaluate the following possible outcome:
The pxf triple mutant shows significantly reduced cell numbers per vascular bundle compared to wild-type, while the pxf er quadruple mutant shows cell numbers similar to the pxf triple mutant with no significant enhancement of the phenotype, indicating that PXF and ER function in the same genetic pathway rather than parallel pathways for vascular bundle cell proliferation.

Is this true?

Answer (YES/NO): NO